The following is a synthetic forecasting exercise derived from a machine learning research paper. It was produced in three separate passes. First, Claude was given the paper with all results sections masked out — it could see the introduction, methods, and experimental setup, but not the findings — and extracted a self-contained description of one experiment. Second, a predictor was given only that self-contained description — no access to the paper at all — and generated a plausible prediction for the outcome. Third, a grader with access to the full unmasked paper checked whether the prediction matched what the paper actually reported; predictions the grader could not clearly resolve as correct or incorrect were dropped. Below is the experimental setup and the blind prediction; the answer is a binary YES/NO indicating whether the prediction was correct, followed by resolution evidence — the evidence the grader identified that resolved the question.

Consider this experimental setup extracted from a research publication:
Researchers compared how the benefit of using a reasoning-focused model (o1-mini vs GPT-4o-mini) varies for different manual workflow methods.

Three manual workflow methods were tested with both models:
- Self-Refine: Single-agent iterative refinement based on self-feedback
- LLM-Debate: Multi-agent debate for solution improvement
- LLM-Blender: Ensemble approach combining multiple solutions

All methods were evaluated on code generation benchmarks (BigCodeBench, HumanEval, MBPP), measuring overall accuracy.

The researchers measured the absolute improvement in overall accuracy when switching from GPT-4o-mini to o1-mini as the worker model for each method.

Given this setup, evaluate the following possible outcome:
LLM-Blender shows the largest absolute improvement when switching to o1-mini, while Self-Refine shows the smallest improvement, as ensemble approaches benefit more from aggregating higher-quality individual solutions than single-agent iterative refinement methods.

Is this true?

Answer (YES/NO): NO